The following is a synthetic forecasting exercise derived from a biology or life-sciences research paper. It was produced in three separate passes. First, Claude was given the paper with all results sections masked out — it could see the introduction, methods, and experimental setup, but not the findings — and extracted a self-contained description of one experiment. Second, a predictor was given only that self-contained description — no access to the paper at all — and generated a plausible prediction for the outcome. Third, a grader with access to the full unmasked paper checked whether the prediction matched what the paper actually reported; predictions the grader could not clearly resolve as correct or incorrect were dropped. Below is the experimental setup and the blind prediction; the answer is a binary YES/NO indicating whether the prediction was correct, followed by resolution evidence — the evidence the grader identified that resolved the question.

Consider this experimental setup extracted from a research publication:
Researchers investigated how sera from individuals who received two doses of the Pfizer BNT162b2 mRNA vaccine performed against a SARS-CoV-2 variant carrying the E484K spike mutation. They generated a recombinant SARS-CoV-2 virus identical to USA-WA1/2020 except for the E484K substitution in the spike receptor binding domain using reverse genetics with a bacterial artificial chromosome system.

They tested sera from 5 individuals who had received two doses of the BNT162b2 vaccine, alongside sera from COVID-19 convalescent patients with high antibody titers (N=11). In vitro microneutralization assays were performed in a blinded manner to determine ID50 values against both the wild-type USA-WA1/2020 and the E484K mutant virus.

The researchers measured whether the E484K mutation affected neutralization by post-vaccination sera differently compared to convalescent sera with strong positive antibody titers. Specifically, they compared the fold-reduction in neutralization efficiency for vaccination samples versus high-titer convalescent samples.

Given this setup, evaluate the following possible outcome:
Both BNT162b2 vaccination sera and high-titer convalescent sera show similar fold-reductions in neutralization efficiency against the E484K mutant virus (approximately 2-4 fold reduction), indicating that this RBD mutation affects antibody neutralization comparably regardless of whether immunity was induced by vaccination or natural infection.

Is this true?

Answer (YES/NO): YES